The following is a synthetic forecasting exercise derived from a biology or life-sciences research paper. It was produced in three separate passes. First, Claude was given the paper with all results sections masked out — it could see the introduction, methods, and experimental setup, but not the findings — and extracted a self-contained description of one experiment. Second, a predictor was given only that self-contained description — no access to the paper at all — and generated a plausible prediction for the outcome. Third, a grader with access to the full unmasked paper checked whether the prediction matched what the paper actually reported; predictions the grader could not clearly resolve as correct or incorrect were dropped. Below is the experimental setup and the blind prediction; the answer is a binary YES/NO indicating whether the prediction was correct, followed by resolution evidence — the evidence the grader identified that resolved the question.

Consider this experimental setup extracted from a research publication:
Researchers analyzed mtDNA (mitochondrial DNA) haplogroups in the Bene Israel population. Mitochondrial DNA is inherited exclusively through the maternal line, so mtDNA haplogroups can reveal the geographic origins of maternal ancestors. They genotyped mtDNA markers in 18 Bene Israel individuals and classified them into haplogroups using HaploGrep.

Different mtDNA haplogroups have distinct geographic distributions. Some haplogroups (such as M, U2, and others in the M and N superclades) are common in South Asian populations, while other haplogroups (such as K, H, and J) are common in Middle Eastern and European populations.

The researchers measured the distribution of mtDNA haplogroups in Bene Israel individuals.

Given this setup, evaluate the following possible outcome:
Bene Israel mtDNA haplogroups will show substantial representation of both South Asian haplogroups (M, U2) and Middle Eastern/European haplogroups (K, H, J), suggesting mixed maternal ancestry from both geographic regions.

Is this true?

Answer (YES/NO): NO